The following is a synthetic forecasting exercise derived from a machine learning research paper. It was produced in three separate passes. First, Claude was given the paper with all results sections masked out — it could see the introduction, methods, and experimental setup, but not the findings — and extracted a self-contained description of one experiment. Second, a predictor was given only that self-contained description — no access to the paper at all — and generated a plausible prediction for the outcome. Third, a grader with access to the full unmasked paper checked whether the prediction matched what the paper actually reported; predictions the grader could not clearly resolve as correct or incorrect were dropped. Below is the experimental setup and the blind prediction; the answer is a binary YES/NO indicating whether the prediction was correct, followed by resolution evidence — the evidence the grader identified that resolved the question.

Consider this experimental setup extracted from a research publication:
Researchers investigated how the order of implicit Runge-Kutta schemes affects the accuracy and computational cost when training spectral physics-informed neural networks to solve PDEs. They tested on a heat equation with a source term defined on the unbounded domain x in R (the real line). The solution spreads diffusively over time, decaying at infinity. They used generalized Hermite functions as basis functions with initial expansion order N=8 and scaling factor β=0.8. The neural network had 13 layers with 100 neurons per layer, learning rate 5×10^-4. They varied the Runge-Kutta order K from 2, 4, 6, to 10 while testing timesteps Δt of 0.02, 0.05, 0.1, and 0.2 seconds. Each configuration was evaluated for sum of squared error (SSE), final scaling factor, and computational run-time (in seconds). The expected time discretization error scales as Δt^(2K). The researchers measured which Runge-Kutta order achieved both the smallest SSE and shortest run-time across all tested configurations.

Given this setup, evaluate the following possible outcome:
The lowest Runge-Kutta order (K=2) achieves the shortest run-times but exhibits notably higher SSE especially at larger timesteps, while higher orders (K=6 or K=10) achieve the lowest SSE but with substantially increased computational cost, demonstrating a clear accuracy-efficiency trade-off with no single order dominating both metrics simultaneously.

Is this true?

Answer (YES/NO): NO